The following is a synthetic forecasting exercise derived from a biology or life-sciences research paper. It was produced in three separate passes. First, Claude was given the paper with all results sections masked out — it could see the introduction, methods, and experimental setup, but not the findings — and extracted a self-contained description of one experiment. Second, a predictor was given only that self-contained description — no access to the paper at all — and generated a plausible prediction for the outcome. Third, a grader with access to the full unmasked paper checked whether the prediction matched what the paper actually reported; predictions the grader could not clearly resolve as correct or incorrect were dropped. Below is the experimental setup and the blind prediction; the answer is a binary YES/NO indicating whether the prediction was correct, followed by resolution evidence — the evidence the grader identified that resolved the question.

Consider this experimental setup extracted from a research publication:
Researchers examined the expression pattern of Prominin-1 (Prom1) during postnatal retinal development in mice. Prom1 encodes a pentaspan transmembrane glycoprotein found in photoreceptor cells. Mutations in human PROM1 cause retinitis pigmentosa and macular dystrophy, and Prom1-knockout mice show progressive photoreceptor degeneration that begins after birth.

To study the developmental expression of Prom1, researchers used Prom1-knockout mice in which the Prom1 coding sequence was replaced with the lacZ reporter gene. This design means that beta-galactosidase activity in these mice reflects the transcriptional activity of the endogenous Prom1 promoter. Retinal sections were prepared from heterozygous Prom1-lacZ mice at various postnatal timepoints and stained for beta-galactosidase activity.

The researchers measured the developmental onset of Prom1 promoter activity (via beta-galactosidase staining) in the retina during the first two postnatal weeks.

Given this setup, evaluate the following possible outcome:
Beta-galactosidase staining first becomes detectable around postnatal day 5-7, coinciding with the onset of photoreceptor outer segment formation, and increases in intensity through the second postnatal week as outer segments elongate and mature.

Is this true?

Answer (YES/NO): NO